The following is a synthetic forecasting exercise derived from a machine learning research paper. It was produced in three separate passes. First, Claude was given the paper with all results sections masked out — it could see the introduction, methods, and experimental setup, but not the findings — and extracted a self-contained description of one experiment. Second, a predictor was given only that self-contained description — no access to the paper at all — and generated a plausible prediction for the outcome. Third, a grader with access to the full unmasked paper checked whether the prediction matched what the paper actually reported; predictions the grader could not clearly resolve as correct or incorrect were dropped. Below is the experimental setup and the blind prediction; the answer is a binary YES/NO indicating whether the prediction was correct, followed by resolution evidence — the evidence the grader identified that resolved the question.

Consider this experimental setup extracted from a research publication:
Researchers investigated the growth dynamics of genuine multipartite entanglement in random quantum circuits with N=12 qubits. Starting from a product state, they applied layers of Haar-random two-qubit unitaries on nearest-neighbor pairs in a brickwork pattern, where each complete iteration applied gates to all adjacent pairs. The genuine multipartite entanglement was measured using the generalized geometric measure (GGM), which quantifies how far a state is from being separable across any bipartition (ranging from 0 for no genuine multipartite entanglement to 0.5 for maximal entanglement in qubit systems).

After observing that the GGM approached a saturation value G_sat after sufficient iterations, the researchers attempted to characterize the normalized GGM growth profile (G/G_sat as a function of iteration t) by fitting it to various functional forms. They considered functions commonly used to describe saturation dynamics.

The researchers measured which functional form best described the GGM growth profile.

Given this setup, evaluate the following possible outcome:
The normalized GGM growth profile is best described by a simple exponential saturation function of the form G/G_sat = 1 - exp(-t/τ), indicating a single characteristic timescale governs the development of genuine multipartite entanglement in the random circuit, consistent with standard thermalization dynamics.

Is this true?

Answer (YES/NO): NO